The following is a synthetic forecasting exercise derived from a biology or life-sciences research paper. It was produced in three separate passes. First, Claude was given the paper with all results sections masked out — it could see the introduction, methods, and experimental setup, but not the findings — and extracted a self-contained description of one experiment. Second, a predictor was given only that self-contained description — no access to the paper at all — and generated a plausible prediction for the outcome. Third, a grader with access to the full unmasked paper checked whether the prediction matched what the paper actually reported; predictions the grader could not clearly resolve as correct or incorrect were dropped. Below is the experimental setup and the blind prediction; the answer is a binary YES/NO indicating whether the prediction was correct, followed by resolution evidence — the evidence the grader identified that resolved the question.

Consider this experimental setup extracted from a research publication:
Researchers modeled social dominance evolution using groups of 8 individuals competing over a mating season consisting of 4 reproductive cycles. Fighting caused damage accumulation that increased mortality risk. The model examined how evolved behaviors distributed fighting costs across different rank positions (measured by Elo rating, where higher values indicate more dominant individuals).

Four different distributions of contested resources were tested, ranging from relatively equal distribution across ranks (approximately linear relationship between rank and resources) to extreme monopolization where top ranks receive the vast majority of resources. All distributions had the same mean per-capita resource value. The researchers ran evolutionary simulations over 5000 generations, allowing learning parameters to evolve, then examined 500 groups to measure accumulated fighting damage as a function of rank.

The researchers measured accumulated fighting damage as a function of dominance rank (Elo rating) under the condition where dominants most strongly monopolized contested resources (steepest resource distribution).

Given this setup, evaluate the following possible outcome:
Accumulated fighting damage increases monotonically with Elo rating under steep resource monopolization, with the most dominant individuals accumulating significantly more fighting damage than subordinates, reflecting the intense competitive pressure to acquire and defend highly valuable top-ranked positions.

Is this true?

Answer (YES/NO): NO